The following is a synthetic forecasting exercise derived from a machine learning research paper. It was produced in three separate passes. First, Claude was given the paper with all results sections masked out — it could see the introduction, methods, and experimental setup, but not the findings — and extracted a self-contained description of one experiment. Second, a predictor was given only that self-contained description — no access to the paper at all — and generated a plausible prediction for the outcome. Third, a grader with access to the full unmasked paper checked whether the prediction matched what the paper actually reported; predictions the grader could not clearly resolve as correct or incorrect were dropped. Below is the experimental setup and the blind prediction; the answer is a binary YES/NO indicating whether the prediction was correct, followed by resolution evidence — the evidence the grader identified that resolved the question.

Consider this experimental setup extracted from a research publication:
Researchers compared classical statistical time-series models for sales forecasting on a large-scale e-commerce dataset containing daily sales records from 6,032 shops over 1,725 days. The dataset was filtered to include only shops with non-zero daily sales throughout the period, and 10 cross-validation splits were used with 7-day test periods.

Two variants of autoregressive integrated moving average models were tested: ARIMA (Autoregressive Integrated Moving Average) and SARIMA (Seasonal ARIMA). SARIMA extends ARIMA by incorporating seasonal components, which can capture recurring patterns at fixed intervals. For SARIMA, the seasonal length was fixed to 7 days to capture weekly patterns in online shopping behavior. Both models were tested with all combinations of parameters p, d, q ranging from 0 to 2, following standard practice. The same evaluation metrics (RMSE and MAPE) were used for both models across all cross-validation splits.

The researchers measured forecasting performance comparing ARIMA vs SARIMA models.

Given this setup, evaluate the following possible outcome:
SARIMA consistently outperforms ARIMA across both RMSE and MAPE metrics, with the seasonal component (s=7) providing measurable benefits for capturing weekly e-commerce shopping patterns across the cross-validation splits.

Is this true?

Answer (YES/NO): NO